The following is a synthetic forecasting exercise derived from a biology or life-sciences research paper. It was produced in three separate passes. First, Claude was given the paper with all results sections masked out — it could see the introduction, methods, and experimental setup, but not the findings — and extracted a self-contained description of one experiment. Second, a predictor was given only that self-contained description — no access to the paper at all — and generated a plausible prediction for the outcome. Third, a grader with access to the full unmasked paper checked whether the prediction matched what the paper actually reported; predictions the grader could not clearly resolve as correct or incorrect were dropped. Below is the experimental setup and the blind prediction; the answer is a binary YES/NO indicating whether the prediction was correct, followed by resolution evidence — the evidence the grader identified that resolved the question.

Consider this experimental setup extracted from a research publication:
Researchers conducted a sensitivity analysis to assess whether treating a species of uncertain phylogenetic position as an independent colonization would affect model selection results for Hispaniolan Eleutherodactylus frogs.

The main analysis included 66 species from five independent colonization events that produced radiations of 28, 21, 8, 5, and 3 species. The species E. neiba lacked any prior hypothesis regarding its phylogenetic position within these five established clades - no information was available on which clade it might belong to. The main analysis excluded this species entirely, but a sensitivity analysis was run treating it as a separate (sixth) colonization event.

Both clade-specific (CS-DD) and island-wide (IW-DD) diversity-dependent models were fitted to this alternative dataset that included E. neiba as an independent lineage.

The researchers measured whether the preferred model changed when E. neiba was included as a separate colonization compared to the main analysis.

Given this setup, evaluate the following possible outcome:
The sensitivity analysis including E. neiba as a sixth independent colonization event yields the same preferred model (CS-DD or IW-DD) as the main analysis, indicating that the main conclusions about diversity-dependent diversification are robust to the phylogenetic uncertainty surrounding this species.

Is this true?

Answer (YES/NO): YES